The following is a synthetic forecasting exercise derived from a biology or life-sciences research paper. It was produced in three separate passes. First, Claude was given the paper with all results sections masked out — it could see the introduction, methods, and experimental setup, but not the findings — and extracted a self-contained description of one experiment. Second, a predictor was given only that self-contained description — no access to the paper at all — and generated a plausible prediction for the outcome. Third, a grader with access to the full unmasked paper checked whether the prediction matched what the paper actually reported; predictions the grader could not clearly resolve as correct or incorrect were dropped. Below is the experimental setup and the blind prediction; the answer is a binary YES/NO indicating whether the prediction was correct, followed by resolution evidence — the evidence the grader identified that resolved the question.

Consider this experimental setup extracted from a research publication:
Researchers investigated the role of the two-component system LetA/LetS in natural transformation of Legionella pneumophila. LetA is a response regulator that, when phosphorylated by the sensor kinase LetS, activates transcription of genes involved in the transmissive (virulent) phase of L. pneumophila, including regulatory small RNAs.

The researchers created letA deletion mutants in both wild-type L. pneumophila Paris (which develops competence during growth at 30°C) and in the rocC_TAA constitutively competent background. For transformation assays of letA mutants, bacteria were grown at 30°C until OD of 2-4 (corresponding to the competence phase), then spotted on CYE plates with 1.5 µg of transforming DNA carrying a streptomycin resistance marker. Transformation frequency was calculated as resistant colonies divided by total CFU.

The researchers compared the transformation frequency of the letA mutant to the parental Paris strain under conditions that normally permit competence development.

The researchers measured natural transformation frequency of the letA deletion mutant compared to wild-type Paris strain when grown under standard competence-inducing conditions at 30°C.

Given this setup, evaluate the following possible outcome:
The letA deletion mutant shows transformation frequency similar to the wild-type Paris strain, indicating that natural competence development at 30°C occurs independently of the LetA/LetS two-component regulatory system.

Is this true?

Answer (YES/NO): NO